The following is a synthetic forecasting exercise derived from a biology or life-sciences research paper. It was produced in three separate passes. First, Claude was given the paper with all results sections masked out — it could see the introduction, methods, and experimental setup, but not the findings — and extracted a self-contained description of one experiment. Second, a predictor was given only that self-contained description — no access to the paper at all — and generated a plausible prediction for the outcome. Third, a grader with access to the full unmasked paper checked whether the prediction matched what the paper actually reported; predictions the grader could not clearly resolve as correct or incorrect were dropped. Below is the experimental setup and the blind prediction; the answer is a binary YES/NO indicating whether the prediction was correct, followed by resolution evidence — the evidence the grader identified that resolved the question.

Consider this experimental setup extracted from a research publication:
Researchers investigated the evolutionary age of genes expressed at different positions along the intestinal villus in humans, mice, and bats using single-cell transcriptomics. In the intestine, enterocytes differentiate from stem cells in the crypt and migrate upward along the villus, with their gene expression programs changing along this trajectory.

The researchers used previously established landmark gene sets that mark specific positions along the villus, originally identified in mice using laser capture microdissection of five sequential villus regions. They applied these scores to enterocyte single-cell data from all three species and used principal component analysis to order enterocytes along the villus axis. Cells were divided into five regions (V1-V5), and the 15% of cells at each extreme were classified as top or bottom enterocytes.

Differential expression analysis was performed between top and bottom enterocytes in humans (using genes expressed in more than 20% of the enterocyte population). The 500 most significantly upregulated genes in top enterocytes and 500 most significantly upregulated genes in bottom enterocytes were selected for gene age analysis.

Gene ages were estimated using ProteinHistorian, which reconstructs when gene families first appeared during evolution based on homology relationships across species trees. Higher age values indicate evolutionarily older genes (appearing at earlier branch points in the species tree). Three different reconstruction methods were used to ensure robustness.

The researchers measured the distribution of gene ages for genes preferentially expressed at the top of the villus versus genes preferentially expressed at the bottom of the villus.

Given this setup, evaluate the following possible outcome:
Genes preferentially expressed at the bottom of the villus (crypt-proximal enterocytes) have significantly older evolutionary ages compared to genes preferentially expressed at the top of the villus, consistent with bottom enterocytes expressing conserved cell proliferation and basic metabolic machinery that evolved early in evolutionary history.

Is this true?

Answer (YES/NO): YES